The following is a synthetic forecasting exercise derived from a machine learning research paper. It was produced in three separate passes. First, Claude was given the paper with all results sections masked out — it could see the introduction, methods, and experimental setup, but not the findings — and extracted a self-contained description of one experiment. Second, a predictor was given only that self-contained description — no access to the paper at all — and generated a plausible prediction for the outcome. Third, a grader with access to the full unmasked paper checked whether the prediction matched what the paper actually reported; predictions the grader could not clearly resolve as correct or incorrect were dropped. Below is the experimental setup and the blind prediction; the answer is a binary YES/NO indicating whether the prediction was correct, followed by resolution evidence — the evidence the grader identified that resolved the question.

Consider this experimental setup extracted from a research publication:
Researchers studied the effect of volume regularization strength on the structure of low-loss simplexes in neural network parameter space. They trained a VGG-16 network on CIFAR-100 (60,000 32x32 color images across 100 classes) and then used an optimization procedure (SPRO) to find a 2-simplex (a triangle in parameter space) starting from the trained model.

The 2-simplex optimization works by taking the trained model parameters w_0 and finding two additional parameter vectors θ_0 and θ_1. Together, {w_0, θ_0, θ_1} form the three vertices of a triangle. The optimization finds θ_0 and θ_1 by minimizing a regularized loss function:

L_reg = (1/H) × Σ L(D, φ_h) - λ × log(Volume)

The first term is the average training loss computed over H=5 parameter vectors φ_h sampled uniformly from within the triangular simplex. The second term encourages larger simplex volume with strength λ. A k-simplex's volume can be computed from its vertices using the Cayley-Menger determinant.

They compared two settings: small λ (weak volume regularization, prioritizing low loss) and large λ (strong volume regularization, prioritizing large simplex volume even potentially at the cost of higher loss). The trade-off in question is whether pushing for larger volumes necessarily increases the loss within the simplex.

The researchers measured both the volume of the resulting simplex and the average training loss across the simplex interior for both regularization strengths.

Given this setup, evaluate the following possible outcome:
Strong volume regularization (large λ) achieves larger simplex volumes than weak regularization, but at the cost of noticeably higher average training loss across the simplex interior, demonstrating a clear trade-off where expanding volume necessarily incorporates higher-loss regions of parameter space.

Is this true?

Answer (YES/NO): NO